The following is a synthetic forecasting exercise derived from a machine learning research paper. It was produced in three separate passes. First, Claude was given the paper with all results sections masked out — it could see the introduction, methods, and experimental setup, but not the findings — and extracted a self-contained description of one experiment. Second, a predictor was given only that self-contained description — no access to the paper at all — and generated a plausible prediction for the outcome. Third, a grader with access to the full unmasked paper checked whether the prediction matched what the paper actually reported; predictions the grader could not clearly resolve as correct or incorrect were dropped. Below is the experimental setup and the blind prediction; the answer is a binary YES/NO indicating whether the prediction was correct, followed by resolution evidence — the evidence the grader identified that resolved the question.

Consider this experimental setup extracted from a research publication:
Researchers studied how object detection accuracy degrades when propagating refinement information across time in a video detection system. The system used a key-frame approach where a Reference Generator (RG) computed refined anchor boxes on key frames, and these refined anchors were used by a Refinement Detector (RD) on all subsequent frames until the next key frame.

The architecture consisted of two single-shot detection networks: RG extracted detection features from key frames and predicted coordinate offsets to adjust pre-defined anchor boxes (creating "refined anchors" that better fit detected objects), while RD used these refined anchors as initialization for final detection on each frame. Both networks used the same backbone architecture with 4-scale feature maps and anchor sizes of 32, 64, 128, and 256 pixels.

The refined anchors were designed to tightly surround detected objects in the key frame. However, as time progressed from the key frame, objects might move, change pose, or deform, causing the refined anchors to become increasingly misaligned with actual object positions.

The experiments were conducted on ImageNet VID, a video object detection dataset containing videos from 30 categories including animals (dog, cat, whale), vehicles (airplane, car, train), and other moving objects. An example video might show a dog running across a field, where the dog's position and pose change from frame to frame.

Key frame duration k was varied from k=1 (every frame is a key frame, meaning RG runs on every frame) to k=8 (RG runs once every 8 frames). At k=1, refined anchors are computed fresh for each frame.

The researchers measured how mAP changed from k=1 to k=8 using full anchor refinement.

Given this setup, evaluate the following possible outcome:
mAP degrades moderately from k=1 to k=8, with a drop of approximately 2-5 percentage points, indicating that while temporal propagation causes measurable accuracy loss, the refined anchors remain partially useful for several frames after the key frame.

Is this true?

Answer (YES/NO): YES